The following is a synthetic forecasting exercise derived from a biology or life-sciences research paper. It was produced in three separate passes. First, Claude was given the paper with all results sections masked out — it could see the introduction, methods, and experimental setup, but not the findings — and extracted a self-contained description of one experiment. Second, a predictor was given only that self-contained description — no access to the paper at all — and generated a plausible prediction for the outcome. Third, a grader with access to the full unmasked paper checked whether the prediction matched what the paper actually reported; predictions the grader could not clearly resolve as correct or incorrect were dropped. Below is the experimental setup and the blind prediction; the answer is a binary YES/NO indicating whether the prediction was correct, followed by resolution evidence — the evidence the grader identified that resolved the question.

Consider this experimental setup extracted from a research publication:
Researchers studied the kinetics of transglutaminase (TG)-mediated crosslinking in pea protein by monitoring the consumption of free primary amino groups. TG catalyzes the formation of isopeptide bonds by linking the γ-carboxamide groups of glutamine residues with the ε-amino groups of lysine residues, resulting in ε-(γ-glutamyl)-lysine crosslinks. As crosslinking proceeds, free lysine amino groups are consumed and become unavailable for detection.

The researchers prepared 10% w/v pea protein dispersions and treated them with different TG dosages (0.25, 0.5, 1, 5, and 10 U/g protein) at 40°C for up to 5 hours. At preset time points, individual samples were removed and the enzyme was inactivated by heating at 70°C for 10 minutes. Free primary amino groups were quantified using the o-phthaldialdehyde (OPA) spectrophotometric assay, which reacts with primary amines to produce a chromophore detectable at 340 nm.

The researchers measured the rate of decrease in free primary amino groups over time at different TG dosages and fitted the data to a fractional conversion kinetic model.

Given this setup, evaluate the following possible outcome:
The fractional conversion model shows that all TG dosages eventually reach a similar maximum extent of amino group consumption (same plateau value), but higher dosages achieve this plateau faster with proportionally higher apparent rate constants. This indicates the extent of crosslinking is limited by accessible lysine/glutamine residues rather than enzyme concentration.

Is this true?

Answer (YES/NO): NO